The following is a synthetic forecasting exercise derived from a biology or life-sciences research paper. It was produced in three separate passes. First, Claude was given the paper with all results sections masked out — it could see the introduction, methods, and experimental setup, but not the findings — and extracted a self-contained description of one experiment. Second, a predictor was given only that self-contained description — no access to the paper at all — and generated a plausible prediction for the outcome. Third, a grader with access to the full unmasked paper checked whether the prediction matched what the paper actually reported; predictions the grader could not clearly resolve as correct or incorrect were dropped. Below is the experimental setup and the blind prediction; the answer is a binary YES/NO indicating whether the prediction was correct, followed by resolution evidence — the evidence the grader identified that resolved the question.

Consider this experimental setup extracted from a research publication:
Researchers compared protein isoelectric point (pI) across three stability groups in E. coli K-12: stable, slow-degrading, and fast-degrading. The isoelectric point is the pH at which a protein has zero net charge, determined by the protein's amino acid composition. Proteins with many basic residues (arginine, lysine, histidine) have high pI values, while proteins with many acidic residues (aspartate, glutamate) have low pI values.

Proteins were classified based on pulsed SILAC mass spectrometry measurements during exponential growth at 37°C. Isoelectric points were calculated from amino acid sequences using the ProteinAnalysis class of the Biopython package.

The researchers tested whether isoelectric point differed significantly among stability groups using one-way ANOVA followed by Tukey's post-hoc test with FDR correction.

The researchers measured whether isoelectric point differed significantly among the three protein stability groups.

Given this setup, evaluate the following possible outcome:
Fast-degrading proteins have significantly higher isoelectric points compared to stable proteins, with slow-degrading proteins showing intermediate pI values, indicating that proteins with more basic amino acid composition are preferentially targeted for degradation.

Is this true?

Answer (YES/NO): NO